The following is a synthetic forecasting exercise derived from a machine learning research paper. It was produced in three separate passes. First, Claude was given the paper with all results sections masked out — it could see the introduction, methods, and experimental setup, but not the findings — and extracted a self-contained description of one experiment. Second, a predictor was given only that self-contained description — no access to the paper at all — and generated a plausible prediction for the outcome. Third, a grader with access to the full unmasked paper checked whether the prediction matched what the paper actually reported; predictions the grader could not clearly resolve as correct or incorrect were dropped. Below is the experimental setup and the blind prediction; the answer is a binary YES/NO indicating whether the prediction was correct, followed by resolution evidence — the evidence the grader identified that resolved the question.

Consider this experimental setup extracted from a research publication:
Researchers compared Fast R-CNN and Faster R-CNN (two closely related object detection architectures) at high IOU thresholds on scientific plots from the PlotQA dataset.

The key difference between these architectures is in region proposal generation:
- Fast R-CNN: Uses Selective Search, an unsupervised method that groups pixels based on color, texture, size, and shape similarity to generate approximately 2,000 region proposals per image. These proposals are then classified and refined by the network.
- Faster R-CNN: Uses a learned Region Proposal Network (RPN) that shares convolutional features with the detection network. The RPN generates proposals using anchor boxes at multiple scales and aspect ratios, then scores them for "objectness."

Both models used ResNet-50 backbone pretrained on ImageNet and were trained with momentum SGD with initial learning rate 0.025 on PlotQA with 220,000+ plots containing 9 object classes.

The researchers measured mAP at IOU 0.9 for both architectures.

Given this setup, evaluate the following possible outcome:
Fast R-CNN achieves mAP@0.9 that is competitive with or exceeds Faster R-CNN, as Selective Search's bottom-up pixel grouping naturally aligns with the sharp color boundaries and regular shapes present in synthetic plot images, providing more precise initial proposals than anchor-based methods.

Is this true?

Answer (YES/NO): NO